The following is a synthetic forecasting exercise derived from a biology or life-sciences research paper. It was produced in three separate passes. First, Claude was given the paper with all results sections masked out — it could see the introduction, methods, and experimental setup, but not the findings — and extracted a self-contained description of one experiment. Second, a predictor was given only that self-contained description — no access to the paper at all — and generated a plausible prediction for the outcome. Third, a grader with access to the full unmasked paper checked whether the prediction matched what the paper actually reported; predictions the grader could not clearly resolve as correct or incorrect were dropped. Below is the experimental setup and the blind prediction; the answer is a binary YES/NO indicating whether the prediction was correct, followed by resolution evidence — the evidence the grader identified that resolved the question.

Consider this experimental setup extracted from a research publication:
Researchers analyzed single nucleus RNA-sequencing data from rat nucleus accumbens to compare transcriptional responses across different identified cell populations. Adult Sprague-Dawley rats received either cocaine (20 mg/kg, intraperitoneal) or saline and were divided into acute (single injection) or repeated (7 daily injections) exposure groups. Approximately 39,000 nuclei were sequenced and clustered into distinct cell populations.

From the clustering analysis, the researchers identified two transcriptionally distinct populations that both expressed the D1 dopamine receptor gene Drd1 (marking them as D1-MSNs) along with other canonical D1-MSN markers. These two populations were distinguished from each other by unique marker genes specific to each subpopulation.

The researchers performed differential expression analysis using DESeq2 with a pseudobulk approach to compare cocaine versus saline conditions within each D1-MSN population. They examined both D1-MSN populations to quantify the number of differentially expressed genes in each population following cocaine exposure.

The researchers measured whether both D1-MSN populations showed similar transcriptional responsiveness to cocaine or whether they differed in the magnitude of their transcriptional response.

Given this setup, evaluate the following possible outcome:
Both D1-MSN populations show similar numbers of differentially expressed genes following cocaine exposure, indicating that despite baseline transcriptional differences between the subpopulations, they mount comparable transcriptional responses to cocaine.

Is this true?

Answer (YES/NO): NO